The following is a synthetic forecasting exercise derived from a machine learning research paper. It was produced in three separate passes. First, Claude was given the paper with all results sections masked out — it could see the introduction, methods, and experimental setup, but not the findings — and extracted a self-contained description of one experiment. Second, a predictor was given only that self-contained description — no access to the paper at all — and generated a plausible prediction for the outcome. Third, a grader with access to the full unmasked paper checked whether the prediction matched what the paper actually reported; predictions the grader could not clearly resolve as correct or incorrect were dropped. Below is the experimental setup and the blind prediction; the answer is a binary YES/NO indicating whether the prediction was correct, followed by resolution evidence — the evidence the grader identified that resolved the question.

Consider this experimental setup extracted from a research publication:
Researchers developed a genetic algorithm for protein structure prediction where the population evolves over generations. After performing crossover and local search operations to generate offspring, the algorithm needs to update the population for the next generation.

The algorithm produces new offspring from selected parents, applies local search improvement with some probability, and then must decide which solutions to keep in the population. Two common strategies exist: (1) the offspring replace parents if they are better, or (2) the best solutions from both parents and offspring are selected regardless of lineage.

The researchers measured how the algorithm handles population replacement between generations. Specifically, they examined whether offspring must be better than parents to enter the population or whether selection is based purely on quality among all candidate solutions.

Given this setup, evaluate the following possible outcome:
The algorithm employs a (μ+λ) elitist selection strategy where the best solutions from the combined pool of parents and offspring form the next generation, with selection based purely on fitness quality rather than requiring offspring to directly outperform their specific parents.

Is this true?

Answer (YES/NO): YES